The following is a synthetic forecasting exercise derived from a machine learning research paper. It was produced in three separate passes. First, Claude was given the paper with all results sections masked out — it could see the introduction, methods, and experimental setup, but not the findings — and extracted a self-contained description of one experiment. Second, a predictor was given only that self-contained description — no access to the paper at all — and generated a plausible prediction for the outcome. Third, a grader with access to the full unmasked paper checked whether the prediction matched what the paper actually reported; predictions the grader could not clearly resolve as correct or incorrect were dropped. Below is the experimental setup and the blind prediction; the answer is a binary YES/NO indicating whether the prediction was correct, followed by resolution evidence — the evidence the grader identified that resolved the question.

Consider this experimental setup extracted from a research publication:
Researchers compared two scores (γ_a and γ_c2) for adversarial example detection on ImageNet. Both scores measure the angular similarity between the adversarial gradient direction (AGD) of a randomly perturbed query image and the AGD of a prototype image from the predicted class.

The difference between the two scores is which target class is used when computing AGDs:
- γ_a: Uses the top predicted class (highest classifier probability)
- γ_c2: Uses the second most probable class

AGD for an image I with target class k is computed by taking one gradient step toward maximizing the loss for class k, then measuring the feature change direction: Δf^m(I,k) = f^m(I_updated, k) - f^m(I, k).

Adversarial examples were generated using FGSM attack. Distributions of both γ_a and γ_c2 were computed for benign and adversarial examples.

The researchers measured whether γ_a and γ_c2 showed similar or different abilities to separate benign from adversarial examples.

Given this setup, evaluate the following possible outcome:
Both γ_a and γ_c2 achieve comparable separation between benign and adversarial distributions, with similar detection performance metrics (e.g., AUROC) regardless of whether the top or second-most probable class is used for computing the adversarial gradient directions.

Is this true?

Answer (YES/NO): NO